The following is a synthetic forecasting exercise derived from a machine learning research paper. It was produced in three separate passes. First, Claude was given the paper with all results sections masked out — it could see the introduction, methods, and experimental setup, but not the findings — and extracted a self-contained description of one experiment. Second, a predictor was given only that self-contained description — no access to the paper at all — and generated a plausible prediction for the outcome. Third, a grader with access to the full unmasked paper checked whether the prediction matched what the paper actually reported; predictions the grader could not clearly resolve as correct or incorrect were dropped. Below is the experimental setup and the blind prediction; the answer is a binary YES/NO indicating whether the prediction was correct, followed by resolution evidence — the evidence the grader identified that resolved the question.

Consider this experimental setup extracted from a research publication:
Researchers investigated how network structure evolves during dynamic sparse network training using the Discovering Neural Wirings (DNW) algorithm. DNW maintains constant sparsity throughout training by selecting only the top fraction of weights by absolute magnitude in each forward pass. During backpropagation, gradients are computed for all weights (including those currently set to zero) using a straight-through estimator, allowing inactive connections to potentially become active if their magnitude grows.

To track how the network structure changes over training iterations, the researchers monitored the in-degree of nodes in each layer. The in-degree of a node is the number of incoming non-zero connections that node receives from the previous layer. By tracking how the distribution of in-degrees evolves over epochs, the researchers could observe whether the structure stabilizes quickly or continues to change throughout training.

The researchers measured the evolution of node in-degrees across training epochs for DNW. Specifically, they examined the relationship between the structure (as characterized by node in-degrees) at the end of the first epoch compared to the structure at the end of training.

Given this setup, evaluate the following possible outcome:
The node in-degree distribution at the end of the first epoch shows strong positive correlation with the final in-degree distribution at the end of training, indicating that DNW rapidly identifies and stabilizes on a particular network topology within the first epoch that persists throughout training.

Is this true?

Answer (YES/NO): YES